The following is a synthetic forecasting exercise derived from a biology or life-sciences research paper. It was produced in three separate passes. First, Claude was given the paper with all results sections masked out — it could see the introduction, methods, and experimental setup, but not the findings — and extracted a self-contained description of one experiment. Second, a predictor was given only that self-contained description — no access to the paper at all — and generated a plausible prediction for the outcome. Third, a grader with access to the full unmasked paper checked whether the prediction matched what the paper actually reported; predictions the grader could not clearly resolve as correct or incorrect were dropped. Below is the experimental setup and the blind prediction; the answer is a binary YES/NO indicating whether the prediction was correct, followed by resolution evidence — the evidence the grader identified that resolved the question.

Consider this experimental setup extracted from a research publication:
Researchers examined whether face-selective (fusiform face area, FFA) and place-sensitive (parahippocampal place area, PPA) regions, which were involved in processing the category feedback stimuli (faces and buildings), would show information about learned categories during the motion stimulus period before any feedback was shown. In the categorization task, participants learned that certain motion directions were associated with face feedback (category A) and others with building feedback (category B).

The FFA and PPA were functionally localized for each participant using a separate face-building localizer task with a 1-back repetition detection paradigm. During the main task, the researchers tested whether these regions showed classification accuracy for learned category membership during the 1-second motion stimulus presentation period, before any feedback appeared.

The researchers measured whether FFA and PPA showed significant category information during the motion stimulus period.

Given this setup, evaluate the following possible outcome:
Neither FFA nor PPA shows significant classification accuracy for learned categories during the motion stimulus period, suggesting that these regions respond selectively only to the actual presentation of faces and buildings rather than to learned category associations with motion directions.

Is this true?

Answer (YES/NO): YES